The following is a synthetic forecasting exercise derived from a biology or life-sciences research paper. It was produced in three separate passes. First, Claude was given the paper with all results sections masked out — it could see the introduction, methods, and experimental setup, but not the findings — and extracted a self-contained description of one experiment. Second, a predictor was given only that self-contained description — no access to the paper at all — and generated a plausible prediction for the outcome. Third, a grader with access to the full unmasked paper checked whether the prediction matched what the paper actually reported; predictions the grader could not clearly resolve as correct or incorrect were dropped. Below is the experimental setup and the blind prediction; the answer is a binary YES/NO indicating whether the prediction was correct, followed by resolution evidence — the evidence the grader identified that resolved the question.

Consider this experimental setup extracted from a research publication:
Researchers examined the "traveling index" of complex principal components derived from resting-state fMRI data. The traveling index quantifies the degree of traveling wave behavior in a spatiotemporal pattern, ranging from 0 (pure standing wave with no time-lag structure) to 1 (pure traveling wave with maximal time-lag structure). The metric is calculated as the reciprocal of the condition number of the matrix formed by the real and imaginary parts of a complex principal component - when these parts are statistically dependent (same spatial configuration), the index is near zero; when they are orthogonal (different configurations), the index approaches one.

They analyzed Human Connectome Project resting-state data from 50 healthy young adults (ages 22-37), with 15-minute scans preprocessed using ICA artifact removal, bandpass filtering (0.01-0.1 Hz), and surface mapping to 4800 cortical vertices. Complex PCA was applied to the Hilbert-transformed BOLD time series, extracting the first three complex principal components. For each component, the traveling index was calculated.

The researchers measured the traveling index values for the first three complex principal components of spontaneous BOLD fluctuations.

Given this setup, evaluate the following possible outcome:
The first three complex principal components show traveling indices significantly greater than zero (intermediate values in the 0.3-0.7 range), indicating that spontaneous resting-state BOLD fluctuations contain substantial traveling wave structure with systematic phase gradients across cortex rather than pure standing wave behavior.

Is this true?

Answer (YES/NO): NO